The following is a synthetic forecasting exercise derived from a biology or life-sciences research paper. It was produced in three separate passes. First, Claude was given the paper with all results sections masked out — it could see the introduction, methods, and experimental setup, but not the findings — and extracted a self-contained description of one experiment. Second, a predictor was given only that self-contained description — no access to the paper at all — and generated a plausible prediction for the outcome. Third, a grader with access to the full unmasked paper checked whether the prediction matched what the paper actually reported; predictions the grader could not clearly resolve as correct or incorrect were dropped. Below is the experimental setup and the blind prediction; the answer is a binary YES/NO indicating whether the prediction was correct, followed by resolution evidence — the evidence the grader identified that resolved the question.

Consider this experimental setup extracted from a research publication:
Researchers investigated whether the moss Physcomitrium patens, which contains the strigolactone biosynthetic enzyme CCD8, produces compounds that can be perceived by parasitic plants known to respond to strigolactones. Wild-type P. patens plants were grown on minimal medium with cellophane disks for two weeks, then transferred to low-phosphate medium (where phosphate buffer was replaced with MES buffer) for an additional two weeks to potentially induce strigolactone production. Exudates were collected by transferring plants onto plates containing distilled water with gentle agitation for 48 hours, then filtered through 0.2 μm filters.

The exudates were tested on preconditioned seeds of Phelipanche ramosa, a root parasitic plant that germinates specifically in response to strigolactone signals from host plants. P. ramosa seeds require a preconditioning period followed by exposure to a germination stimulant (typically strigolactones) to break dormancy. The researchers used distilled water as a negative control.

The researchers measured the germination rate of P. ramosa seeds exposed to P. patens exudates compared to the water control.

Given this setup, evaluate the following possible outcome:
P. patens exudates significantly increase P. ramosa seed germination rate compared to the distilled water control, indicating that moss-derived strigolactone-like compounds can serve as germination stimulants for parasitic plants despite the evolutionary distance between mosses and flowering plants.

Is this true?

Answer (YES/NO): NO